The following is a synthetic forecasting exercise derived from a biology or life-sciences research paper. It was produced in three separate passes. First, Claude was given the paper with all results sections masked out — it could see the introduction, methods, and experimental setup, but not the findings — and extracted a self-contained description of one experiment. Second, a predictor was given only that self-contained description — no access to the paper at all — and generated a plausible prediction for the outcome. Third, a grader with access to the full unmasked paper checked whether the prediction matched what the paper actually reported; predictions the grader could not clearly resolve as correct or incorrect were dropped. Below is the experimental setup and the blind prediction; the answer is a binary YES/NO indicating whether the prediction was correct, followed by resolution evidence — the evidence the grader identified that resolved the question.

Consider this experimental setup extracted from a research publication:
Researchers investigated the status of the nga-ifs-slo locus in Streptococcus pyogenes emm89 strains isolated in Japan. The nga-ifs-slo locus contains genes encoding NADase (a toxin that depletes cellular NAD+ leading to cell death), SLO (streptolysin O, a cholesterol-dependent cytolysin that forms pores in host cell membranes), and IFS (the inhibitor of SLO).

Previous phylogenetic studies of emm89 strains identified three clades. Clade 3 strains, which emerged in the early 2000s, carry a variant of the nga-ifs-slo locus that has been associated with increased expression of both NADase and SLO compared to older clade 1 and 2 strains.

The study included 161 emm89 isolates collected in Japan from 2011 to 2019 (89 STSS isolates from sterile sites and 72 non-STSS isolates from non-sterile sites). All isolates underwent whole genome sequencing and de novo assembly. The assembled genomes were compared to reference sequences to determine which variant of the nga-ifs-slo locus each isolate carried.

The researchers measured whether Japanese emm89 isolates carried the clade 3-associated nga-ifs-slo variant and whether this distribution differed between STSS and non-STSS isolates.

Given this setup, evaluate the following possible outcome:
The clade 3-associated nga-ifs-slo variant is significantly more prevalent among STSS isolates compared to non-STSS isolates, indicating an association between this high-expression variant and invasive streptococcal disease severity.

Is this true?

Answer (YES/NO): NO